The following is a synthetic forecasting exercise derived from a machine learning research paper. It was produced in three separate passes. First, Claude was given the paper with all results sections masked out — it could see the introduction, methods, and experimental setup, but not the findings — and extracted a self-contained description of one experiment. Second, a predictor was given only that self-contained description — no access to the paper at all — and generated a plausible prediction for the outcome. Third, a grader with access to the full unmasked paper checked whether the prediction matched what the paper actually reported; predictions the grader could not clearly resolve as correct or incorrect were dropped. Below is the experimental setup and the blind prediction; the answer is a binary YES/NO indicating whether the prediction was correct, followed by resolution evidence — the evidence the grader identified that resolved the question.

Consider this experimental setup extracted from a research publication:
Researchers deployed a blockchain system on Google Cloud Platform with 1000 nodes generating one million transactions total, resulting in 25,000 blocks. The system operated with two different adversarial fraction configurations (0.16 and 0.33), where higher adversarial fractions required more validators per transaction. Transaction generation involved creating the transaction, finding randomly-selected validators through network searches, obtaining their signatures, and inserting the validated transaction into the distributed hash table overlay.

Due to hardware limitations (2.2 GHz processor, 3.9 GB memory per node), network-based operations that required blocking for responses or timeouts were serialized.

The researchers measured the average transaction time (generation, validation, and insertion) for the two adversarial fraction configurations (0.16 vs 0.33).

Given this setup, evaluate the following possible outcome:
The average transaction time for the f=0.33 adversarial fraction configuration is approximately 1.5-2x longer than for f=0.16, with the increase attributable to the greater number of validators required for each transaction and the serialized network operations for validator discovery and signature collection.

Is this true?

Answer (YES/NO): NO